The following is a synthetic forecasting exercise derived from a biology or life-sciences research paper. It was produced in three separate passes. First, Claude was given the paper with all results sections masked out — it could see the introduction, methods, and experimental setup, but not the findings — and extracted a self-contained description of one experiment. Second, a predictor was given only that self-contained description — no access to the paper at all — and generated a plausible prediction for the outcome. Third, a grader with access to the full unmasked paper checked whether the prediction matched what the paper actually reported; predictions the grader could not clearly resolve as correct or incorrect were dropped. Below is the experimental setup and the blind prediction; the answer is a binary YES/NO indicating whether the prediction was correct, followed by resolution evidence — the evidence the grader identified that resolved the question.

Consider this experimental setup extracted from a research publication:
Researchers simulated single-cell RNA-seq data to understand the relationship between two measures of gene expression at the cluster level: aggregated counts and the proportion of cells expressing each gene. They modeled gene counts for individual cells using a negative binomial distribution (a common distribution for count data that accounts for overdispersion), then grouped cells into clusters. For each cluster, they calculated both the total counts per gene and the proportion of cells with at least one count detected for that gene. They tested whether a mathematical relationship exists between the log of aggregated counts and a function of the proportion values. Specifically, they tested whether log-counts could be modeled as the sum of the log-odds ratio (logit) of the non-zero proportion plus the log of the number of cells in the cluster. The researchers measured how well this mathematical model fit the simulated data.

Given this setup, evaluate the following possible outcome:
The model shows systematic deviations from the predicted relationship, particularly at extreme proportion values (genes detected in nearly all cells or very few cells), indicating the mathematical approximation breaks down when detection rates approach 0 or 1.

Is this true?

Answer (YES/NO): NO